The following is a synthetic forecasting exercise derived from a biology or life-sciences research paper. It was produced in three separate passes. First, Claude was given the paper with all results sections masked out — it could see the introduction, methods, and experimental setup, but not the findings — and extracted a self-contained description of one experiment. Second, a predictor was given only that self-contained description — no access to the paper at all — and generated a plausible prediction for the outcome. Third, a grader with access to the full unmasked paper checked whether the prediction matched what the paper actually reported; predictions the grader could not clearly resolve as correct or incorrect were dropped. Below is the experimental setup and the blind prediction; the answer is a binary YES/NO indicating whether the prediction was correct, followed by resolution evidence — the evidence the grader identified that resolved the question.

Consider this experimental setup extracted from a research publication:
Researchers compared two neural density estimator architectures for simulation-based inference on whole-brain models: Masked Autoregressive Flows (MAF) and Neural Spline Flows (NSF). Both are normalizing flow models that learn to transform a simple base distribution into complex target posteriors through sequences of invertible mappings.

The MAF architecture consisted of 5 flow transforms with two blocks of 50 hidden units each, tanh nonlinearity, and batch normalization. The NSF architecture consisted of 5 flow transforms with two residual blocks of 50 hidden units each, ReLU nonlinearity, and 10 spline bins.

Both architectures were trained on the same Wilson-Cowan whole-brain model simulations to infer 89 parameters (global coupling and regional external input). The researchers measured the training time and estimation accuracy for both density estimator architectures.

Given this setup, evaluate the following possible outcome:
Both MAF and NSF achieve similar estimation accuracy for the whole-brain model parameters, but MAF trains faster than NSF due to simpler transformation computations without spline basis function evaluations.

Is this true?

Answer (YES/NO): NO